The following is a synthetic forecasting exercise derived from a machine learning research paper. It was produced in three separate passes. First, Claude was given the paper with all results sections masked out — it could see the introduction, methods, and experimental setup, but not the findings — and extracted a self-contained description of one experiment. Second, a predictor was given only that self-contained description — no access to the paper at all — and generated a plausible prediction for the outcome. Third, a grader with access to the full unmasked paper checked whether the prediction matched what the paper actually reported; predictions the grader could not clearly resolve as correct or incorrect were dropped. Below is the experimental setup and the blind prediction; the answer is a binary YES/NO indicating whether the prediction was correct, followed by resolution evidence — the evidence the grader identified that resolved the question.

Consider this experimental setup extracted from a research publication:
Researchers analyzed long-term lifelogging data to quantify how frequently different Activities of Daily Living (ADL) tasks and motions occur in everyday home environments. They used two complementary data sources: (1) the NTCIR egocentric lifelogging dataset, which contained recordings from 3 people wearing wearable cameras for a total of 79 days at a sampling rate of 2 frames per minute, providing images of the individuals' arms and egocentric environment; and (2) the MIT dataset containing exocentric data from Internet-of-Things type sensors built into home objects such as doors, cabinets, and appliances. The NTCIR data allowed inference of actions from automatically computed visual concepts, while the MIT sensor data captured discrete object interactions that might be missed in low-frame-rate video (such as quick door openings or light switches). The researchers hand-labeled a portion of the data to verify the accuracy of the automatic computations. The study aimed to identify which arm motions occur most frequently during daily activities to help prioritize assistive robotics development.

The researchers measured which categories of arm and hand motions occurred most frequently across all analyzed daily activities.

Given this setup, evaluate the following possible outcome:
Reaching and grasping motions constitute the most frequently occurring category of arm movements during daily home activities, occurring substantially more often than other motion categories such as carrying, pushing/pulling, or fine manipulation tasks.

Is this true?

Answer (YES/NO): YES